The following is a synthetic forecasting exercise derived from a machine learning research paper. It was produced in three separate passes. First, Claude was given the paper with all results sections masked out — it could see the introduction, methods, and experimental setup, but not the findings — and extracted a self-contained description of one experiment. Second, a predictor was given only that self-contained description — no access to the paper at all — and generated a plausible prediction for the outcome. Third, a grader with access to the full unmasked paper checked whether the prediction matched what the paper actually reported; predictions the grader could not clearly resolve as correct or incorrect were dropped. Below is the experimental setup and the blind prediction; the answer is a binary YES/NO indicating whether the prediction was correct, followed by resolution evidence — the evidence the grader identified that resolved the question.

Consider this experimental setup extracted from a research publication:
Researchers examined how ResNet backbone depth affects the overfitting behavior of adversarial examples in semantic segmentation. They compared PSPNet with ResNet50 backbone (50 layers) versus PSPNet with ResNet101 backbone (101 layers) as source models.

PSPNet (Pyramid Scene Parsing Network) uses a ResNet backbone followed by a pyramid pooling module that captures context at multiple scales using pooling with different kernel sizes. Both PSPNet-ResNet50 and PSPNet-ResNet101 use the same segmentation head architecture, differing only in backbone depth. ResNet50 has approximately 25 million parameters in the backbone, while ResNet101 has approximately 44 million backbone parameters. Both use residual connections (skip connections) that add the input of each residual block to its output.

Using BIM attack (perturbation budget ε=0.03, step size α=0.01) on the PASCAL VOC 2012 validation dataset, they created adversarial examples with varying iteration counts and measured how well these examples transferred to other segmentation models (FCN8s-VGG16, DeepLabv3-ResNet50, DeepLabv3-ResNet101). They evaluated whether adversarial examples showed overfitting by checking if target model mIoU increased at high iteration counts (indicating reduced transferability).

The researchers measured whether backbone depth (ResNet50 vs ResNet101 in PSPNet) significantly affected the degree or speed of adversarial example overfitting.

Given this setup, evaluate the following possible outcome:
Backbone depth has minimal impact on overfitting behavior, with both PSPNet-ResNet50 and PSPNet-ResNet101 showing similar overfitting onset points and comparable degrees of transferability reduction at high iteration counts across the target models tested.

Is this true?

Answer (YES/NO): YES